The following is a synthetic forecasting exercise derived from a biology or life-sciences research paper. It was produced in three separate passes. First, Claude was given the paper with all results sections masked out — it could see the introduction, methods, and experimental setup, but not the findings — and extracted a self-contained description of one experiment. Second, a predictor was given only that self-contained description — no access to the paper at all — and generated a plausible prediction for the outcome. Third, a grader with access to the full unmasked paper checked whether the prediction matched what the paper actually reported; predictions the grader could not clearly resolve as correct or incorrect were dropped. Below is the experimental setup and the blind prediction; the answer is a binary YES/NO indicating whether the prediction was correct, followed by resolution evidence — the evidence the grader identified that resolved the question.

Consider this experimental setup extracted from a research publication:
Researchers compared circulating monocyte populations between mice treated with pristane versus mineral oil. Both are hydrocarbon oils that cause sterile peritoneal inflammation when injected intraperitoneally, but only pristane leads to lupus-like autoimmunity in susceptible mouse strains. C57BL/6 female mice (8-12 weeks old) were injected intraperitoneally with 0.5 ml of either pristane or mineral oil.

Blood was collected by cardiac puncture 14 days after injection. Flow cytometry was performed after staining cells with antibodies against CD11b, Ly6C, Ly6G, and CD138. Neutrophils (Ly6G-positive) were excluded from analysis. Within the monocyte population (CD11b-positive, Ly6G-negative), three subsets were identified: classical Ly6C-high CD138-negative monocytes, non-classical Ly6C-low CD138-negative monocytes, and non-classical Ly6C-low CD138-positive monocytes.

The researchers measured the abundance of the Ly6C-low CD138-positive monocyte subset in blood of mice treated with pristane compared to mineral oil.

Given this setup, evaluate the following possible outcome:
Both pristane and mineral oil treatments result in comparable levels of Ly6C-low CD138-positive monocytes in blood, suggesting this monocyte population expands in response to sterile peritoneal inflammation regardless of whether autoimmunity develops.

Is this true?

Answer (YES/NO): NO